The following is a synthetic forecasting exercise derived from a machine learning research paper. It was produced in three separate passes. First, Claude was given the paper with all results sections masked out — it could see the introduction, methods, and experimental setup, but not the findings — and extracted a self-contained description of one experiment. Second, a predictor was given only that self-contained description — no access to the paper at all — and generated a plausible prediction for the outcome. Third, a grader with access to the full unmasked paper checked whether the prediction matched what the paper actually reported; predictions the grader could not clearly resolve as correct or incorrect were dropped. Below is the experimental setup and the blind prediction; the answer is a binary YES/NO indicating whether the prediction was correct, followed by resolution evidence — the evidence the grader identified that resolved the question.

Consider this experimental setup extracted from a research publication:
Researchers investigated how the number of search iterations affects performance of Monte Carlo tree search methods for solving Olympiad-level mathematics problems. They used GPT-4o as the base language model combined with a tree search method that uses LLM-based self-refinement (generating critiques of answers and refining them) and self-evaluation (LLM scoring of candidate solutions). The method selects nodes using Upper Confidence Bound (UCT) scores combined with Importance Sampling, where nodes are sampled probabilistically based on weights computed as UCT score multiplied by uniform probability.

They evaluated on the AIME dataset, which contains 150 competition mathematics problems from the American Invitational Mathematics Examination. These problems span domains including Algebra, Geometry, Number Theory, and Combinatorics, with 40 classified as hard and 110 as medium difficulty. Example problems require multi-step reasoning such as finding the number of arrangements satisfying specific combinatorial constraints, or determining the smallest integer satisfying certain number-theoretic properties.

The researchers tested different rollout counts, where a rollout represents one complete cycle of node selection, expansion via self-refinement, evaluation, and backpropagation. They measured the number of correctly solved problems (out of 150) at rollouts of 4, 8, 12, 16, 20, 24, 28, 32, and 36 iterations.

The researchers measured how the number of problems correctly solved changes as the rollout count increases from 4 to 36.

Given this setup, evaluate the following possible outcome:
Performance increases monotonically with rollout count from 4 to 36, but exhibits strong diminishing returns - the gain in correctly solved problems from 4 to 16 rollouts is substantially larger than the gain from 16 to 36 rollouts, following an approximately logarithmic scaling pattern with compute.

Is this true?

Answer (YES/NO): NO